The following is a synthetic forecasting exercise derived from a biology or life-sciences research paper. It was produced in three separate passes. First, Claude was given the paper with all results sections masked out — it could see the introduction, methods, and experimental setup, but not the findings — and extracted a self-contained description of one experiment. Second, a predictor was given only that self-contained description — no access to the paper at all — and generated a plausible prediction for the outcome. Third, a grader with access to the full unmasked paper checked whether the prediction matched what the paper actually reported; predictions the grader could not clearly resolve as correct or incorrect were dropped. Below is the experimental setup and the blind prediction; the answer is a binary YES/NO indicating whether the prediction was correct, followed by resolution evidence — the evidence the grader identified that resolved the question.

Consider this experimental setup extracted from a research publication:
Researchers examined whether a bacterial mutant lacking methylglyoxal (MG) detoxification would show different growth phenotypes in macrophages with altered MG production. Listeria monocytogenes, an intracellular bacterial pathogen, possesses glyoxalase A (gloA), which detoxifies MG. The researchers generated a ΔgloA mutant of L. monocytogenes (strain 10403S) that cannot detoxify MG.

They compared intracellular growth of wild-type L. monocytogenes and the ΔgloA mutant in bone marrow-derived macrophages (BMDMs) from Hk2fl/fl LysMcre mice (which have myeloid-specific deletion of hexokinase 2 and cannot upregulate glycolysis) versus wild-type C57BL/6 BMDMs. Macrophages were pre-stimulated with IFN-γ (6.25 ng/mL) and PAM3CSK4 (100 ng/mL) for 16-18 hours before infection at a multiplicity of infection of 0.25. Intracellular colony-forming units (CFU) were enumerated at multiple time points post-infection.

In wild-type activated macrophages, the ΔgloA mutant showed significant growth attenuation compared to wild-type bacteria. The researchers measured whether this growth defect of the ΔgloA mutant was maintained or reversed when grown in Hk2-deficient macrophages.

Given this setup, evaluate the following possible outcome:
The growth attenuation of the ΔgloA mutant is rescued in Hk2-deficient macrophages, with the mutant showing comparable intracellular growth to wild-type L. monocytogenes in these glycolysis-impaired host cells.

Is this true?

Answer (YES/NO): YES